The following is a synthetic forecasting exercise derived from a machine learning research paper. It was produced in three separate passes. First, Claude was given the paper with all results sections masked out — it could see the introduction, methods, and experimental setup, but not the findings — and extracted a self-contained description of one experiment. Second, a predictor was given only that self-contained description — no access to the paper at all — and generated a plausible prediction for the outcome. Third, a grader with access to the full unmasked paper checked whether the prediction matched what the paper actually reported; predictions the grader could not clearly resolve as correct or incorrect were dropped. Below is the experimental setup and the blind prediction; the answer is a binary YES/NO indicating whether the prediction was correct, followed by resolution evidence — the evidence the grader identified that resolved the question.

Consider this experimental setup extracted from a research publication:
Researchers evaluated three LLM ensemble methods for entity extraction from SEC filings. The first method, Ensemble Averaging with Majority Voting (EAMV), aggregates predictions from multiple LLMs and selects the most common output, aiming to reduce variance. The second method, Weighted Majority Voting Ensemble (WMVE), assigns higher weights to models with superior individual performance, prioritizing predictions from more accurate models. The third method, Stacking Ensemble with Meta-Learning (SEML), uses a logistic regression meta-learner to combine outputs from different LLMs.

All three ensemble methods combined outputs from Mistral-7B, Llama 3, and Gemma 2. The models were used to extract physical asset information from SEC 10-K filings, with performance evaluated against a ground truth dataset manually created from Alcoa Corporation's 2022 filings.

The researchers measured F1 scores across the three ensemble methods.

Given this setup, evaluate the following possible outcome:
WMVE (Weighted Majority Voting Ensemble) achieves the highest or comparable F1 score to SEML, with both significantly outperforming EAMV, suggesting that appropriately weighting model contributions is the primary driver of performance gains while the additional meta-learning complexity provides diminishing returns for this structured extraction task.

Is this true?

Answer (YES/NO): NO